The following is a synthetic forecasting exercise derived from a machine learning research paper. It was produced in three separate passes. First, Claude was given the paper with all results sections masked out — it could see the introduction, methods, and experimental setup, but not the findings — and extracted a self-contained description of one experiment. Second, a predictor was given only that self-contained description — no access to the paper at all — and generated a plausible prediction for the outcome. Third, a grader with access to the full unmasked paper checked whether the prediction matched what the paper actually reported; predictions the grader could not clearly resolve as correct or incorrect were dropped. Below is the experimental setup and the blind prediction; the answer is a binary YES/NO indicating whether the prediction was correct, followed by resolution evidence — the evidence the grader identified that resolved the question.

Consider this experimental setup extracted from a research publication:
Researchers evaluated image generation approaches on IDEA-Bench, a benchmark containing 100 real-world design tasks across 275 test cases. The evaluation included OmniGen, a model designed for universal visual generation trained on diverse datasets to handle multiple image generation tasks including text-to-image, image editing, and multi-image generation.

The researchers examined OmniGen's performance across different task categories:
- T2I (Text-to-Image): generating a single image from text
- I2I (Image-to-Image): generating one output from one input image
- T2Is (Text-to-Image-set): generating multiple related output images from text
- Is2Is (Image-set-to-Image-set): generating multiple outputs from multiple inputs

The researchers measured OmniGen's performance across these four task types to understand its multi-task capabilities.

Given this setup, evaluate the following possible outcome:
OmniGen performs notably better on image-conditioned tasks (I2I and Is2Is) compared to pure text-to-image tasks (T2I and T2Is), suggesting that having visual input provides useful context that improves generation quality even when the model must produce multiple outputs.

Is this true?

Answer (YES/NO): NO